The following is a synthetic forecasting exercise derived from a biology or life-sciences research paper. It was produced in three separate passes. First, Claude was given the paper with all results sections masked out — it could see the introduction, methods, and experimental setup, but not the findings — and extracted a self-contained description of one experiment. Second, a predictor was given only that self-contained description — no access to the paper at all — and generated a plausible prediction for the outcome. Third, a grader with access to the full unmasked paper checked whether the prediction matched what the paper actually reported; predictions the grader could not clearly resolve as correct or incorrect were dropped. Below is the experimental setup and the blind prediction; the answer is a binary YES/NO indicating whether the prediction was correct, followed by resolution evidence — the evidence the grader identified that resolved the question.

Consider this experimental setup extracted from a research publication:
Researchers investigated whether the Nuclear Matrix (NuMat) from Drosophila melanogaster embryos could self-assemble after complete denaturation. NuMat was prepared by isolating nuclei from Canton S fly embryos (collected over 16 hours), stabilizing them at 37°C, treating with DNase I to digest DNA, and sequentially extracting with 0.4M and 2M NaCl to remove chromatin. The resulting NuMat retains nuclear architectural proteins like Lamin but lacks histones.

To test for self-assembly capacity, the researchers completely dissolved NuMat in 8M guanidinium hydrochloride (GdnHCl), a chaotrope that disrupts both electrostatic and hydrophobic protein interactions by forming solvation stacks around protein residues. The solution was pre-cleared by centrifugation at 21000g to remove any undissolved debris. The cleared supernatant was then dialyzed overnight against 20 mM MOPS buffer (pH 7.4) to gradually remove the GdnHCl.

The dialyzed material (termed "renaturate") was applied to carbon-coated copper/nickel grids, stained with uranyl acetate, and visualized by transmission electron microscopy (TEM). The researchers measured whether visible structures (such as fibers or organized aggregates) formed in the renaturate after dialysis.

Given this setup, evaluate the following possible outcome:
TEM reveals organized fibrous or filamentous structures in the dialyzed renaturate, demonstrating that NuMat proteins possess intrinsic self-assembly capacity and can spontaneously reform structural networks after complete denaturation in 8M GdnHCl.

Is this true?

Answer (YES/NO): YES